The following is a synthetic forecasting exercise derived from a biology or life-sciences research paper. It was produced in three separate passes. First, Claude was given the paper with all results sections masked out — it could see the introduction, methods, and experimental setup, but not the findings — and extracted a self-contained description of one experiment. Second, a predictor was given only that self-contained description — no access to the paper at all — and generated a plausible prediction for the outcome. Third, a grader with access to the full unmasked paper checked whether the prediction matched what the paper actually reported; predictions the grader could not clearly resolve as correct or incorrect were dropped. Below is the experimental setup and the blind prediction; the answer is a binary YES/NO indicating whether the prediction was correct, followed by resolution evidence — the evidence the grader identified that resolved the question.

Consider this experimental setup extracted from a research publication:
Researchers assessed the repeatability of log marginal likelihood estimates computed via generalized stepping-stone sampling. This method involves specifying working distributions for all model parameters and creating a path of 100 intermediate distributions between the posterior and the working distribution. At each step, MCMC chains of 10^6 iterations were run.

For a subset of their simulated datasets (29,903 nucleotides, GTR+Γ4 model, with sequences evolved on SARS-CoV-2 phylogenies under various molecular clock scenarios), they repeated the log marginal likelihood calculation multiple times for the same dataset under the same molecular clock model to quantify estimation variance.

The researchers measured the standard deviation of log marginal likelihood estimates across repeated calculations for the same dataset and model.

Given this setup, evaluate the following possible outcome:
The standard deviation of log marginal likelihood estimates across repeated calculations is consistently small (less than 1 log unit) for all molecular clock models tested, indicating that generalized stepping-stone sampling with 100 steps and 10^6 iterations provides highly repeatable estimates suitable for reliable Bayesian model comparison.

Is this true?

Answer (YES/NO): NO